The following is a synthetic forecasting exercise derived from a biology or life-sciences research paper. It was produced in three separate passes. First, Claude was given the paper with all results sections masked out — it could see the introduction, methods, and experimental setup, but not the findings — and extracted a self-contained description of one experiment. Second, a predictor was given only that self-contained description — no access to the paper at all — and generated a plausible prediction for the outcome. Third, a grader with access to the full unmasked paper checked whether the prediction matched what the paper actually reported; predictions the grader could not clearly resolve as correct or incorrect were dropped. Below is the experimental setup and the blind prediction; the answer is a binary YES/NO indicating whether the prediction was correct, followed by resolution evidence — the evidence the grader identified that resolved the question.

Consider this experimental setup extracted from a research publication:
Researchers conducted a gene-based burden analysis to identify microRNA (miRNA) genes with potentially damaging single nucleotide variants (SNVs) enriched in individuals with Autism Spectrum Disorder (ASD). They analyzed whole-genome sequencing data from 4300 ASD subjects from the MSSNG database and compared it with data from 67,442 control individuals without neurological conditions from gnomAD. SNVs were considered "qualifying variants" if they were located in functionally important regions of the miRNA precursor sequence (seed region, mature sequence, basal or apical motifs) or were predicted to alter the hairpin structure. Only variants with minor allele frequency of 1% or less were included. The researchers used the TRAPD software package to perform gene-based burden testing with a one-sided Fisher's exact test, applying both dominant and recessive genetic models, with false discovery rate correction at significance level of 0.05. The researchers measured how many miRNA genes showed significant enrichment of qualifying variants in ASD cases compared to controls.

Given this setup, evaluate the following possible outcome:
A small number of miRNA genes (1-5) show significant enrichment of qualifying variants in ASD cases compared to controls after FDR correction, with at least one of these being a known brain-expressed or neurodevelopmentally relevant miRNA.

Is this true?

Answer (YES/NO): NO